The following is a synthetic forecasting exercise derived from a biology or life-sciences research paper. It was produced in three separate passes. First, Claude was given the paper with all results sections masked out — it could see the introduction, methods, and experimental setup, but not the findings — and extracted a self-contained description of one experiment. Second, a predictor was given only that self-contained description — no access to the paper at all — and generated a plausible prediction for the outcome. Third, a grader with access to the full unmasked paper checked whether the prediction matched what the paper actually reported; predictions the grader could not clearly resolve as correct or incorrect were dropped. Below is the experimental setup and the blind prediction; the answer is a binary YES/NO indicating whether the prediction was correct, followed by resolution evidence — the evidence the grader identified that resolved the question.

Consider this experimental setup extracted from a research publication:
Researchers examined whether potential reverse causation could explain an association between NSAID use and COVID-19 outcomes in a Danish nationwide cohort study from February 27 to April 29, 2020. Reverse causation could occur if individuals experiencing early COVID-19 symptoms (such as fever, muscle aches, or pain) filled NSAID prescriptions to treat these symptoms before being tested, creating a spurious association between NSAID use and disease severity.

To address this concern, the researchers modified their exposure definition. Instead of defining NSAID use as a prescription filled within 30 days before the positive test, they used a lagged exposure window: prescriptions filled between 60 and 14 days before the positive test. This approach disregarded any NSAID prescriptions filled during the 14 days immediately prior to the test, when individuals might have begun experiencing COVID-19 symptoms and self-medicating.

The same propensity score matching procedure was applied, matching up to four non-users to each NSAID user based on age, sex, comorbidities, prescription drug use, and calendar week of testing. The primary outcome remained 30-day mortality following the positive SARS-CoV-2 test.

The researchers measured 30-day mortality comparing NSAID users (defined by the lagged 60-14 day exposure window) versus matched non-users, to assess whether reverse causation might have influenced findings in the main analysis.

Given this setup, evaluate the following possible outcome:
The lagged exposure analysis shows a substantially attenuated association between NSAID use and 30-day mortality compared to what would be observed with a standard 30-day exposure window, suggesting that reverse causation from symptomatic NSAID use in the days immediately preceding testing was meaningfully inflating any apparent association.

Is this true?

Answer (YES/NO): NO